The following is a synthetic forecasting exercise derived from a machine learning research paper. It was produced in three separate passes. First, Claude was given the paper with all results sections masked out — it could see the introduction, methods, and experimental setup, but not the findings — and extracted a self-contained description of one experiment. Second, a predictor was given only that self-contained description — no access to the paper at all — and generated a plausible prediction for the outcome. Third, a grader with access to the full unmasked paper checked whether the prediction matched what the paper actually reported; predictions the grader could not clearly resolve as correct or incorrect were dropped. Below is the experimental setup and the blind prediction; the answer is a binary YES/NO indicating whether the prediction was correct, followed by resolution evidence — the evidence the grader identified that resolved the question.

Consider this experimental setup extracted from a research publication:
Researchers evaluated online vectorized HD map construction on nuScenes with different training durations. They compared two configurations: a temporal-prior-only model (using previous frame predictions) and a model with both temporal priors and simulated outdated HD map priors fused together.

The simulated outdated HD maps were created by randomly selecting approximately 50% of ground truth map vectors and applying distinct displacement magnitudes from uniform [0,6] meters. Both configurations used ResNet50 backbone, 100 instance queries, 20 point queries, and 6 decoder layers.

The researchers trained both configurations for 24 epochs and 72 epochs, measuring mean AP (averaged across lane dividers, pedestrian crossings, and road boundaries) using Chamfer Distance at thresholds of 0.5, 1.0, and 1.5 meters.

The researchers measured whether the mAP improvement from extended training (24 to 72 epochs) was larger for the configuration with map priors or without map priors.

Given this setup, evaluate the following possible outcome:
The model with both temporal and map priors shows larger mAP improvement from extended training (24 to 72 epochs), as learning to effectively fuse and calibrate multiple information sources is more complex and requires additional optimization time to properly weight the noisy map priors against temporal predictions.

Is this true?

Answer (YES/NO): NO